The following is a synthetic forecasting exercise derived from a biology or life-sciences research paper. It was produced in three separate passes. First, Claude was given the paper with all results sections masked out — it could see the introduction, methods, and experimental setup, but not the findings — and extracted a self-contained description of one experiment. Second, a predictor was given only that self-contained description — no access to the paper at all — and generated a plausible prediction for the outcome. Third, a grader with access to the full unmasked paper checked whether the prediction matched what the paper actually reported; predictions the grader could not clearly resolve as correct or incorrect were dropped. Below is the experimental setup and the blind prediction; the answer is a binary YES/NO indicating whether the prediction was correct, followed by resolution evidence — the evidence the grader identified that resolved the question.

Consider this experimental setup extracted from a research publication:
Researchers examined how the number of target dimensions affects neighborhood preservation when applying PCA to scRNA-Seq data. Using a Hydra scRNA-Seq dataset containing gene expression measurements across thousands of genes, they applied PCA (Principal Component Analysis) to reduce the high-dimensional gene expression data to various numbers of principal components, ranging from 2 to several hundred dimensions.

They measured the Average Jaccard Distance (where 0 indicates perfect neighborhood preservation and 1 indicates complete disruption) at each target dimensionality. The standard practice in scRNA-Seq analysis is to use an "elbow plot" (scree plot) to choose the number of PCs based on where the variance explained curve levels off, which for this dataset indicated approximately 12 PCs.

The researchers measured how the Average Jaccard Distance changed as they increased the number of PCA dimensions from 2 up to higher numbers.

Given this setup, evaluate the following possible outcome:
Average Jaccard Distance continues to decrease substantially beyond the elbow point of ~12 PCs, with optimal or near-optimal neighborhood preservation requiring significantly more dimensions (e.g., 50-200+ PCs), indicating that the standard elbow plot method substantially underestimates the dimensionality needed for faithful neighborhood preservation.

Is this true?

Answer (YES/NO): NO